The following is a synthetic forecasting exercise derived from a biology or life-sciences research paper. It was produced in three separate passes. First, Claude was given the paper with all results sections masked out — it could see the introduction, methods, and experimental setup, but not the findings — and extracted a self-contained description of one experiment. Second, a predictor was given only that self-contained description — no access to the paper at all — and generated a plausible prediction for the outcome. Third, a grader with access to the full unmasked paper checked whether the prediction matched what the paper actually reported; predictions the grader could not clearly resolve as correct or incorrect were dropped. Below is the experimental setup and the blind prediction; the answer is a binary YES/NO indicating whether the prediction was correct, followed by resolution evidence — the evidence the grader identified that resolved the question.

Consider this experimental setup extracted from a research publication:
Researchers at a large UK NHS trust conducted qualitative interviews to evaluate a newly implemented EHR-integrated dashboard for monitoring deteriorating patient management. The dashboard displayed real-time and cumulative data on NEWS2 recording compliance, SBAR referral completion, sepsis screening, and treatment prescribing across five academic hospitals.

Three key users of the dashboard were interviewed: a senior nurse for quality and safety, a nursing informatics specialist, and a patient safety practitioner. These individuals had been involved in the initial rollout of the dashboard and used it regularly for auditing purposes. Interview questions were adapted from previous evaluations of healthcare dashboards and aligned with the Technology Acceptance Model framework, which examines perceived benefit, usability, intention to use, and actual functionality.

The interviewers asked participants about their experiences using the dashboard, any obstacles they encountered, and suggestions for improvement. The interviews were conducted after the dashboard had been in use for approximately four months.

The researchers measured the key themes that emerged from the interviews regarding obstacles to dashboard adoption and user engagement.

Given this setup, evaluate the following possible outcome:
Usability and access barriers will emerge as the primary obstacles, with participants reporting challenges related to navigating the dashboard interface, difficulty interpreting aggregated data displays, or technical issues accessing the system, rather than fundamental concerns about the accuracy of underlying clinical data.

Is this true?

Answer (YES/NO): YES